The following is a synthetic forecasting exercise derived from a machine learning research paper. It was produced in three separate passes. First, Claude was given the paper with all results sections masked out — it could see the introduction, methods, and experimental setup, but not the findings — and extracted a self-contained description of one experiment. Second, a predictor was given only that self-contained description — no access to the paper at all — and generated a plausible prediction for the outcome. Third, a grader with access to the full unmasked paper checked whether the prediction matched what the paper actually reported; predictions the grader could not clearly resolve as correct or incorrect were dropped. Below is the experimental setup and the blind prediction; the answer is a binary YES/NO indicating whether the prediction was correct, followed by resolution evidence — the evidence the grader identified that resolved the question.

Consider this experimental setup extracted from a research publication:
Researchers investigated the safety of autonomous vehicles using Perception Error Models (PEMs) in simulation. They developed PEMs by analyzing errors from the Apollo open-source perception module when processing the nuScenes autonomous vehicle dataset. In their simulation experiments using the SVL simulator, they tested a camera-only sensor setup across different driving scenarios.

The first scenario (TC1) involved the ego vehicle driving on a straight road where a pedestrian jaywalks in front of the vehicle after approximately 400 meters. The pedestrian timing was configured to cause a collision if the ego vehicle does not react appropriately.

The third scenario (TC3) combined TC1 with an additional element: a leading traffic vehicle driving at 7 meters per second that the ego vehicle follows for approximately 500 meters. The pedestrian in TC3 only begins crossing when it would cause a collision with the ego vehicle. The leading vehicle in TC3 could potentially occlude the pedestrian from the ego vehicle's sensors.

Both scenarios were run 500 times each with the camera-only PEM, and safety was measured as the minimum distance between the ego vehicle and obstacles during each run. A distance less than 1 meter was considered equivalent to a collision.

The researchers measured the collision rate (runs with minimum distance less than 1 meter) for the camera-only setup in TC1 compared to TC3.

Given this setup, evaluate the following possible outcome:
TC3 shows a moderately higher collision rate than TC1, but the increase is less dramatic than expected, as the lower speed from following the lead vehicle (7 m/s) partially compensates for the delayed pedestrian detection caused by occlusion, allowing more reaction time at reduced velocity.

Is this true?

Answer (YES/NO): NO